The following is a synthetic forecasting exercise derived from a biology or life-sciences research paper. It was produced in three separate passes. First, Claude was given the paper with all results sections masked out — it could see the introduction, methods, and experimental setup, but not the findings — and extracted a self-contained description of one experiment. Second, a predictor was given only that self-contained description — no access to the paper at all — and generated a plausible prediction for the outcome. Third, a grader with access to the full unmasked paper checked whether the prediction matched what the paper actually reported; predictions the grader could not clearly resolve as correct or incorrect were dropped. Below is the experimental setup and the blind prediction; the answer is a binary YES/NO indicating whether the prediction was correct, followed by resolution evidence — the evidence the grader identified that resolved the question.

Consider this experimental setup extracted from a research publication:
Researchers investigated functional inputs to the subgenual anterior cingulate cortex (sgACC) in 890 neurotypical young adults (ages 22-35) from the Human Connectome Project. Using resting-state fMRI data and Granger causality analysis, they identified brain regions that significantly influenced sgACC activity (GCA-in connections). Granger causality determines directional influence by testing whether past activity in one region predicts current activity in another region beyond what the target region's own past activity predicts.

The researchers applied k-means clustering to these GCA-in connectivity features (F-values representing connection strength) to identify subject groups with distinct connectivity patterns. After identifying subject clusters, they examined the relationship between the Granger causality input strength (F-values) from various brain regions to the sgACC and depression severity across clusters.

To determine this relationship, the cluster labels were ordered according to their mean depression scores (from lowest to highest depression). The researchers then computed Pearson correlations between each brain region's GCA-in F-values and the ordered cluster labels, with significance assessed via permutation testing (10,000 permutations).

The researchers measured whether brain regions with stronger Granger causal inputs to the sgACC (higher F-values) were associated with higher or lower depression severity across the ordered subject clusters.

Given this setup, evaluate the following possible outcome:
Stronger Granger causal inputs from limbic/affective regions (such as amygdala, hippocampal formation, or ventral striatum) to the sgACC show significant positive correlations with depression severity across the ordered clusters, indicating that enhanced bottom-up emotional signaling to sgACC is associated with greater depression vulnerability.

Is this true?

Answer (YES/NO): NO